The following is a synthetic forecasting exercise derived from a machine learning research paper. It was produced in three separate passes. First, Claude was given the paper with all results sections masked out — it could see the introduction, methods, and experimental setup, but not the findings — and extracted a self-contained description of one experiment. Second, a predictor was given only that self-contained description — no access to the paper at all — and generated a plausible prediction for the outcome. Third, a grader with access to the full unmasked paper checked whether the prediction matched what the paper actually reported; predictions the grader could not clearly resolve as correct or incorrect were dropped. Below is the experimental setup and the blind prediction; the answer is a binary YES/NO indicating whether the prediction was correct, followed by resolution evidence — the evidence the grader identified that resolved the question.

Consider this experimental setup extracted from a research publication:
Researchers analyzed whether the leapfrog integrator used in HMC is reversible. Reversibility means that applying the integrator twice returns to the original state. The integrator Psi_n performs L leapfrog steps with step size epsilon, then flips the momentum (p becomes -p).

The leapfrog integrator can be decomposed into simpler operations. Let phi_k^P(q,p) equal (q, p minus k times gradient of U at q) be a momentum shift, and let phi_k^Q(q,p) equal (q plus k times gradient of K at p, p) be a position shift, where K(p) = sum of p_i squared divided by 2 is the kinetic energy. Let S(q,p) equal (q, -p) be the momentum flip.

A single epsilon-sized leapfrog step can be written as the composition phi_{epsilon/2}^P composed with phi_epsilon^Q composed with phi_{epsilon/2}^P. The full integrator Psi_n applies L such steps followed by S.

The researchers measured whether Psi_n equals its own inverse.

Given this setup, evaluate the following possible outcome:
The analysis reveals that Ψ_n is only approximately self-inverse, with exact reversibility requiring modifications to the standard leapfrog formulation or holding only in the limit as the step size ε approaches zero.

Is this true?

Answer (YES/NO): NO